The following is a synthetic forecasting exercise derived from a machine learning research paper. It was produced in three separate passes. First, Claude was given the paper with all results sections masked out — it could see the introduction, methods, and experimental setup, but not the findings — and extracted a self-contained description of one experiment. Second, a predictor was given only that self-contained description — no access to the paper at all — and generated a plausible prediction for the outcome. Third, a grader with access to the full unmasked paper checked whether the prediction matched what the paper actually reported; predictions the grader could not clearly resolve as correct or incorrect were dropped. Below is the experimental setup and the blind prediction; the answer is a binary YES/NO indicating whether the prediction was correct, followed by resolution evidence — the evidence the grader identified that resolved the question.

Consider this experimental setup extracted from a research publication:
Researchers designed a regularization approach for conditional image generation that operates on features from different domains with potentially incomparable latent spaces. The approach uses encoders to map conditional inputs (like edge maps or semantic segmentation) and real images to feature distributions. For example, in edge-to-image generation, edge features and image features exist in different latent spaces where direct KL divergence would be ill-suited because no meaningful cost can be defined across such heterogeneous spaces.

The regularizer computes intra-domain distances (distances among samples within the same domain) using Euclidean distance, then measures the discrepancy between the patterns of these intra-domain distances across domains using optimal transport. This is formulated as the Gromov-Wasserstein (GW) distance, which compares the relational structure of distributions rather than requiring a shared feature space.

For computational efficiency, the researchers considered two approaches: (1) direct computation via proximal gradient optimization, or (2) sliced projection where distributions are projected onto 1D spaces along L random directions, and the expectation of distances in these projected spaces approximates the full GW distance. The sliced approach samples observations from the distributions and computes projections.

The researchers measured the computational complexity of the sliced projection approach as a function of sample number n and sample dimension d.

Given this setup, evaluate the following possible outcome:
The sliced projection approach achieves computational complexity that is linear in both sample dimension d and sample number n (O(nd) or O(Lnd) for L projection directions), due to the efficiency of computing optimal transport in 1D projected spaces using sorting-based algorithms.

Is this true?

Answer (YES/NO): YES